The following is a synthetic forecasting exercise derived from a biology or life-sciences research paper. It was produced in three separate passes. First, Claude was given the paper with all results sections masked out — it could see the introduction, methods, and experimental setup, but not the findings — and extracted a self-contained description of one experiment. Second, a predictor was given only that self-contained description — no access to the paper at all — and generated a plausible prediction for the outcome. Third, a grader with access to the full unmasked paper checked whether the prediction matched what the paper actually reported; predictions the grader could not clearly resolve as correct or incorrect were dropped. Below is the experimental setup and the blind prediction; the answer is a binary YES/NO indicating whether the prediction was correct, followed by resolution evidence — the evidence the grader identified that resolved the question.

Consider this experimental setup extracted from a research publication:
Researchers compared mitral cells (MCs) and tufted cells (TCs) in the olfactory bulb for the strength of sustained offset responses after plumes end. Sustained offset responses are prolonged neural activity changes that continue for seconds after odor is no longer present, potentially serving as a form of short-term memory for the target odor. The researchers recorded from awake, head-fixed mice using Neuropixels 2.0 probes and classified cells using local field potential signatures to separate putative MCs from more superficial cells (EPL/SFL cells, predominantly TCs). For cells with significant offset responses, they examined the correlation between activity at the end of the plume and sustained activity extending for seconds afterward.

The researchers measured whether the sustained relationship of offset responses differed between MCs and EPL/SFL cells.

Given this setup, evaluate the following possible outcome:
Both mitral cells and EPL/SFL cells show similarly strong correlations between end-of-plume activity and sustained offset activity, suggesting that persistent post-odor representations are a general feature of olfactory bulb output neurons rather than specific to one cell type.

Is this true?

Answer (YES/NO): NO